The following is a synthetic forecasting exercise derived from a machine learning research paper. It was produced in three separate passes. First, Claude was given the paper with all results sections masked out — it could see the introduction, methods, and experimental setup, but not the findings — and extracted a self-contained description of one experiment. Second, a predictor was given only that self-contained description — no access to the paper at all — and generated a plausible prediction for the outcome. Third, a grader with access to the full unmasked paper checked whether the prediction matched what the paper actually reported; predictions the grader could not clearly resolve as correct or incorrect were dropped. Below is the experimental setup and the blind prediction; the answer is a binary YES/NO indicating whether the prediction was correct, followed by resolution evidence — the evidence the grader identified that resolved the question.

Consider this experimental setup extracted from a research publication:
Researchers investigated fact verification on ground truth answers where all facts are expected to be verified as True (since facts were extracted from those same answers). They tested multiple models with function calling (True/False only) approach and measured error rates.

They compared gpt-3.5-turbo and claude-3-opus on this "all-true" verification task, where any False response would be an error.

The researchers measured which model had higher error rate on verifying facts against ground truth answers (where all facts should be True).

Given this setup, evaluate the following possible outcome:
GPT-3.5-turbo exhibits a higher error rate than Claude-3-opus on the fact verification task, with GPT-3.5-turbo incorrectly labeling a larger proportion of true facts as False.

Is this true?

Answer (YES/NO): NO